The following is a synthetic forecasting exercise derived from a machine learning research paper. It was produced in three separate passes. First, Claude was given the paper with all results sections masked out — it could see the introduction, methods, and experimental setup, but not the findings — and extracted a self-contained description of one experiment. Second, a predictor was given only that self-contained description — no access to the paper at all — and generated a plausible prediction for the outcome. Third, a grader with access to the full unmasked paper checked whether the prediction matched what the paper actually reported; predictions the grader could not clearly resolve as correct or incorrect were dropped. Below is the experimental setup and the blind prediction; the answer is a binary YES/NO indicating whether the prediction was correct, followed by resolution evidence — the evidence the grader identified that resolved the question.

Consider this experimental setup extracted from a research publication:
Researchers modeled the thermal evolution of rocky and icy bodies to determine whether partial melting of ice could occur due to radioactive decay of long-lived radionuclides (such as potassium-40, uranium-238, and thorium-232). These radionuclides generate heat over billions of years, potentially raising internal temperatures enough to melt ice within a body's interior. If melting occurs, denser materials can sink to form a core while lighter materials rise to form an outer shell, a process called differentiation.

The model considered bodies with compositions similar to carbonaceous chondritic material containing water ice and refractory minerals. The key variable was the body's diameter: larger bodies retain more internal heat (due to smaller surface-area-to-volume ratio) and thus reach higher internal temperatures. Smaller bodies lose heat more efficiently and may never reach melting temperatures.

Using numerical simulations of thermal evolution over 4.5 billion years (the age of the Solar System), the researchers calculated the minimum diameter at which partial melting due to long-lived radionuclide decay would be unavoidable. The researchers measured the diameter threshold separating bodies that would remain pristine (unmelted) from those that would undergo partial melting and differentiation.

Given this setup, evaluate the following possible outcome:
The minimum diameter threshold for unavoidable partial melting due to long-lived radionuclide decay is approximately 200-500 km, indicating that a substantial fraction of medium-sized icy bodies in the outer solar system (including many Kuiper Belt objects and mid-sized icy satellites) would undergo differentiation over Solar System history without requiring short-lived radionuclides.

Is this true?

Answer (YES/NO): NO